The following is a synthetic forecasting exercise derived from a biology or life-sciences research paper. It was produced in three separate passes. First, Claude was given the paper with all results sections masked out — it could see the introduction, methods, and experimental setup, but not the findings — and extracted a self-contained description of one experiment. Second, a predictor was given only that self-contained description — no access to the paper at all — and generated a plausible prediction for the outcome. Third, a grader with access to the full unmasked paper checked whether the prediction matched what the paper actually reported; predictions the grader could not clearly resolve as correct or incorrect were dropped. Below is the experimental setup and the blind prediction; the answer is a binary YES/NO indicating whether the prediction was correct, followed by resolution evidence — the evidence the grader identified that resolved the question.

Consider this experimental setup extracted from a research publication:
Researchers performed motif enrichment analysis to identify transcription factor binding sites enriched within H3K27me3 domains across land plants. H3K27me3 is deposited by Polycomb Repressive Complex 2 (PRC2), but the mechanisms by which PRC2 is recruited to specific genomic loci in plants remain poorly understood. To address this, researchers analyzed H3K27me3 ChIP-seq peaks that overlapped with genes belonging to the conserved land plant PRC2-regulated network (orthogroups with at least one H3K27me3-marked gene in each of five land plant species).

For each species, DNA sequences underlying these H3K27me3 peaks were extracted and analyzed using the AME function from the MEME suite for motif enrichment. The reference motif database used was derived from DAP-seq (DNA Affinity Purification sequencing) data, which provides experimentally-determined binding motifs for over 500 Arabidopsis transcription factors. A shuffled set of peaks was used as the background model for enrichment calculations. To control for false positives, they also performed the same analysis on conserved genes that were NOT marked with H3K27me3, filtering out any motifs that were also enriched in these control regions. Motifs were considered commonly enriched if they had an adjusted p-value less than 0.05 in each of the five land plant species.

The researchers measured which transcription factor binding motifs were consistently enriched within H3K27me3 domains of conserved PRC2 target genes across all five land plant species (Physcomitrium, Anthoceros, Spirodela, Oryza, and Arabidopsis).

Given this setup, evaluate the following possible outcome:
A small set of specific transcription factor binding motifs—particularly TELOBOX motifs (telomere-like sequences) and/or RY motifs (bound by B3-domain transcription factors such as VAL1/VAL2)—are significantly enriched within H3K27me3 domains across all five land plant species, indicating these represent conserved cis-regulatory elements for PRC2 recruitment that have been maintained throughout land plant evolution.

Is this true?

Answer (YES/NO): NO